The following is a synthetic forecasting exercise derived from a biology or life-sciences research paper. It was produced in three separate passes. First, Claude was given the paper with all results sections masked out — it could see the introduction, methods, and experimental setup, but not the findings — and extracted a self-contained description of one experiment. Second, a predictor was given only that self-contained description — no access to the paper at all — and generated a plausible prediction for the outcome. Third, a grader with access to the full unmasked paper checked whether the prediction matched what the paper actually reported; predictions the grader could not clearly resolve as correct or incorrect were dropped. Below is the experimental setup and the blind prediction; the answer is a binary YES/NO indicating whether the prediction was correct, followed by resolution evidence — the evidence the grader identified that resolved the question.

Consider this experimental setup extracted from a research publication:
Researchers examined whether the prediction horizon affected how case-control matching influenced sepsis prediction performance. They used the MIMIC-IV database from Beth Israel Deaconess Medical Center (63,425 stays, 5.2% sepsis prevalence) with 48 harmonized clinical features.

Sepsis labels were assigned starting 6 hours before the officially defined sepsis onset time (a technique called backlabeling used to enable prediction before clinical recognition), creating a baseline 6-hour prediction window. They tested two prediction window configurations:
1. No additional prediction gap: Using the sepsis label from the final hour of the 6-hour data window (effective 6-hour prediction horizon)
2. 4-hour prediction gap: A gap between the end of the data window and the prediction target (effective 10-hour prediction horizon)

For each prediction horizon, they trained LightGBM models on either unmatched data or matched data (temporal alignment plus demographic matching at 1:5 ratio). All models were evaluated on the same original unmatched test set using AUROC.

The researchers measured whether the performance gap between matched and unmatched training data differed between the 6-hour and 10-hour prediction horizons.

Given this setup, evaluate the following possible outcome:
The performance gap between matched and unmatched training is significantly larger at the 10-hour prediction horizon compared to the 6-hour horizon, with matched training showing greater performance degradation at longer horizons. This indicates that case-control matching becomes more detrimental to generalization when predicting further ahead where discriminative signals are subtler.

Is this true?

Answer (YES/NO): NO